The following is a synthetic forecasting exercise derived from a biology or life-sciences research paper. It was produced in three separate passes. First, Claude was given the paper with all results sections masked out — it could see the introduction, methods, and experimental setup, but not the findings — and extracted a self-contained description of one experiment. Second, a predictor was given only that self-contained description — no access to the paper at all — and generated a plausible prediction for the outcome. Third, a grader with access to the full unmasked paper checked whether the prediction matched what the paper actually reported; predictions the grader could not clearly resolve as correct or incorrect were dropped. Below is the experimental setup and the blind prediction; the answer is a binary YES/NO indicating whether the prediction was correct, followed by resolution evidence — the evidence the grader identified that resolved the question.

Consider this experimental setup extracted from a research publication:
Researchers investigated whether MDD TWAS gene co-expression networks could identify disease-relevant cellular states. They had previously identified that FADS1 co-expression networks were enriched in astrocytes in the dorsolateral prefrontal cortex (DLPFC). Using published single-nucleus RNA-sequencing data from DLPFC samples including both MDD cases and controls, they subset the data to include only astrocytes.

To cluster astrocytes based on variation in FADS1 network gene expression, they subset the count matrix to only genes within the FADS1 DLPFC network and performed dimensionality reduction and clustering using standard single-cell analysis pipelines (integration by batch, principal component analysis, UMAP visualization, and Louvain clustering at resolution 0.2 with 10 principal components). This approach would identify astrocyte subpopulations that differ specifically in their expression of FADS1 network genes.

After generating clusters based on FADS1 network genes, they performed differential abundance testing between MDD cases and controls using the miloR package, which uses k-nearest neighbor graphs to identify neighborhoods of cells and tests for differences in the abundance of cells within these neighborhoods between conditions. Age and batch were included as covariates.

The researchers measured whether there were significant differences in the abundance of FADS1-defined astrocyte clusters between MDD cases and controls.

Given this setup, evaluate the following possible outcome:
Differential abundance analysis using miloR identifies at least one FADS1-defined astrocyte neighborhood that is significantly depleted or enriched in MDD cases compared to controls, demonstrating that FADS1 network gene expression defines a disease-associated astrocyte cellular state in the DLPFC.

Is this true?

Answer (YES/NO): YES